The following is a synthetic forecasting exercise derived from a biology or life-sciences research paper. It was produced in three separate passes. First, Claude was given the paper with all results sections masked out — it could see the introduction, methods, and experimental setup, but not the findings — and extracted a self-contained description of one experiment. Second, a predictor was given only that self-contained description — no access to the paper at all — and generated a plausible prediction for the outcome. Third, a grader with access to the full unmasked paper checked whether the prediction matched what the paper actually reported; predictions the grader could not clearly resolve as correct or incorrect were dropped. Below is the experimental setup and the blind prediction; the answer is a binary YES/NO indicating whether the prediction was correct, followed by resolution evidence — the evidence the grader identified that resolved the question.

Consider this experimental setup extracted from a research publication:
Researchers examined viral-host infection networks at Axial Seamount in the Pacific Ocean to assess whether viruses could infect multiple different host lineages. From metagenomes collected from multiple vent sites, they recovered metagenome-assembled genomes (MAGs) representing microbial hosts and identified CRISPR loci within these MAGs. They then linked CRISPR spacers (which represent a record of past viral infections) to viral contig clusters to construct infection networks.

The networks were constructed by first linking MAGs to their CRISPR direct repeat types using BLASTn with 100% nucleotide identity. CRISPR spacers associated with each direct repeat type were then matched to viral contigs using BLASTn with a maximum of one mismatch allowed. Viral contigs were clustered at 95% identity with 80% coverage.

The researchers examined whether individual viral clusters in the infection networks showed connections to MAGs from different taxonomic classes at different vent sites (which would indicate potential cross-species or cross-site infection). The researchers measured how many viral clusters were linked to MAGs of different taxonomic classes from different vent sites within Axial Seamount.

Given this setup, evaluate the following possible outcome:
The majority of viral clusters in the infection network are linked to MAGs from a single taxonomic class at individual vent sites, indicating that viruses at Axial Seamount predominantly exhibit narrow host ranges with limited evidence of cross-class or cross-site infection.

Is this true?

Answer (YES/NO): YES